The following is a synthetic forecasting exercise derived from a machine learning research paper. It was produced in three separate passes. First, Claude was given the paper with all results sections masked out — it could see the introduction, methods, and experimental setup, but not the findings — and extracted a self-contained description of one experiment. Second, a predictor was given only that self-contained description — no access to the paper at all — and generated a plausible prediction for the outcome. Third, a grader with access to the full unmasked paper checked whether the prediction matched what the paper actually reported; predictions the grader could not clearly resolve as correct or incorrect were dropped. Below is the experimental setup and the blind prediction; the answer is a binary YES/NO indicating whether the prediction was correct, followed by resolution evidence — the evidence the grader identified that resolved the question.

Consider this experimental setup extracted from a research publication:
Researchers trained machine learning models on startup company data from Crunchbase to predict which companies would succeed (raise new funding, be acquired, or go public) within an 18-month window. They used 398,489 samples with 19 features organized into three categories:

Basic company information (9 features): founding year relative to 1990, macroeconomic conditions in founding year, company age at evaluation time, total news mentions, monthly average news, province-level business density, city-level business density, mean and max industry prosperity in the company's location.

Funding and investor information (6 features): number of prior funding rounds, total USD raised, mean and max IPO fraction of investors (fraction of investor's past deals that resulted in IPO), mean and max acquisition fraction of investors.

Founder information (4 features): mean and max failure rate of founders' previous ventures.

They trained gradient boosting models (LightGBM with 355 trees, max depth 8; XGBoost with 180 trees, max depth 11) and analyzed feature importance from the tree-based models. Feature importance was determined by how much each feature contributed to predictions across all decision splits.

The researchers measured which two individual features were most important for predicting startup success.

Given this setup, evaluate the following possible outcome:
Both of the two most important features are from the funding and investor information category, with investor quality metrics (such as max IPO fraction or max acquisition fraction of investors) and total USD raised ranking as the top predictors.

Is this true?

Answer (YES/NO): NO